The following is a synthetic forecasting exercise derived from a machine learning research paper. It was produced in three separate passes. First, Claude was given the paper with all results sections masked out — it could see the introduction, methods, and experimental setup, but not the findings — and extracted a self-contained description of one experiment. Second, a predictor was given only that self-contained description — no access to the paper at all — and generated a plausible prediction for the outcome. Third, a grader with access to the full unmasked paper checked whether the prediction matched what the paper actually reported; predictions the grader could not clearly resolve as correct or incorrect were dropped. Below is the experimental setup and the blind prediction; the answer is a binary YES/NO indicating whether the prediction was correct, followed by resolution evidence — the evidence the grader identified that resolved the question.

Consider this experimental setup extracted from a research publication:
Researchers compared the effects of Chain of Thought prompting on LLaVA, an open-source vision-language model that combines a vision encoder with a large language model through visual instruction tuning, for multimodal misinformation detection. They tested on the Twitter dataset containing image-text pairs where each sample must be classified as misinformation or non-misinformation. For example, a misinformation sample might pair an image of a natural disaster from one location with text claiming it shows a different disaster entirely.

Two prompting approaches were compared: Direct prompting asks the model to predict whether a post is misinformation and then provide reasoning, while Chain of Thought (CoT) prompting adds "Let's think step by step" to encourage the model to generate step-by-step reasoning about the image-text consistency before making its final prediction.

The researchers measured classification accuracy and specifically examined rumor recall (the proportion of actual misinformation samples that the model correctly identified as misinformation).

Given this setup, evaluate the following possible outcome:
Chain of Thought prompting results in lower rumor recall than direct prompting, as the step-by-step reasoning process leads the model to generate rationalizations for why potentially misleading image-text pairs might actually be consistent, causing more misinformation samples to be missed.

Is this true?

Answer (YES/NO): YES